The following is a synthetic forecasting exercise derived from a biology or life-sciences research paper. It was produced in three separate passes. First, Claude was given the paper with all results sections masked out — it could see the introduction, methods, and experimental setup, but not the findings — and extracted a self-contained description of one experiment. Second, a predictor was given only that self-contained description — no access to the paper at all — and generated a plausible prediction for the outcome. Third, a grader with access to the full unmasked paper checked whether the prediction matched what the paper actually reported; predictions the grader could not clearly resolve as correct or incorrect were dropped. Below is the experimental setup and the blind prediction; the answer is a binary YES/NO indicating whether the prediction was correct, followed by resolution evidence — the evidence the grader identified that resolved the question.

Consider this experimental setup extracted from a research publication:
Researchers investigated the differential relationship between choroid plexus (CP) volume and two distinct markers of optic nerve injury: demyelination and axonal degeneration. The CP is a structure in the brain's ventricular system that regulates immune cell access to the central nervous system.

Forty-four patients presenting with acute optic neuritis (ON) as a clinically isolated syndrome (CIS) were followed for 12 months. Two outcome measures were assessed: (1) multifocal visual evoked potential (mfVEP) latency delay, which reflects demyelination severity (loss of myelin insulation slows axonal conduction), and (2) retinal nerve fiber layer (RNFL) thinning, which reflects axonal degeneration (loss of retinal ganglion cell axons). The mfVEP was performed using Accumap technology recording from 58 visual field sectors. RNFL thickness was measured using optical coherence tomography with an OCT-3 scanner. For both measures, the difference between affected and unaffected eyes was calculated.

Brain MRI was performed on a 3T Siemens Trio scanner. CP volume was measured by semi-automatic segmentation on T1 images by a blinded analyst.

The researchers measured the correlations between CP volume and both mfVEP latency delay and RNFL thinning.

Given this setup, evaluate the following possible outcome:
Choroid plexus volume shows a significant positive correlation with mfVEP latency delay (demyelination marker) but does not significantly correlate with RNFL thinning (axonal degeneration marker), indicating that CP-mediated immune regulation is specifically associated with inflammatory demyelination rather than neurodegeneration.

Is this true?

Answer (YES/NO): NO